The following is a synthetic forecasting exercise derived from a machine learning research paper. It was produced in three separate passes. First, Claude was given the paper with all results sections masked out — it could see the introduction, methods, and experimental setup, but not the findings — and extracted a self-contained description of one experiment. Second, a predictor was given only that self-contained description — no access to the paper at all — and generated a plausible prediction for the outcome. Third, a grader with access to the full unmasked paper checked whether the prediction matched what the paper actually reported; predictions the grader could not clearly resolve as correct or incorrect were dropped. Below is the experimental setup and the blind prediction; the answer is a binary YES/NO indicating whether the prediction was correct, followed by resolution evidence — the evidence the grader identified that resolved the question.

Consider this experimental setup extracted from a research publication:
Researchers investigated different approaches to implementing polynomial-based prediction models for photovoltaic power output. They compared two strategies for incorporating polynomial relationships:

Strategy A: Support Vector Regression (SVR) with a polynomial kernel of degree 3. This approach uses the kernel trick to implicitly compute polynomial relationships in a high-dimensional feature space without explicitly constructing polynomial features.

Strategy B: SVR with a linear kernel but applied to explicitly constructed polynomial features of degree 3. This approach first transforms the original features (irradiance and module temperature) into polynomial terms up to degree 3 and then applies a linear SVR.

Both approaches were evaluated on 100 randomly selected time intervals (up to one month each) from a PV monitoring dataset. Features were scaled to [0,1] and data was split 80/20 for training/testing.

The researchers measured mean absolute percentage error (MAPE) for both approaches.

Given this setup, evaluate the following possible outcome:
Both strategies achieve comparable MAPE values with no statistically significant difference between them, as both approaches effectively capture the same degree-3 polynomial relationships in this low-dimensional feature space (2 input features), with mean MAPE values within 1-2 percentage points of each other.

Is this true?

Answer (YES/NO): NO